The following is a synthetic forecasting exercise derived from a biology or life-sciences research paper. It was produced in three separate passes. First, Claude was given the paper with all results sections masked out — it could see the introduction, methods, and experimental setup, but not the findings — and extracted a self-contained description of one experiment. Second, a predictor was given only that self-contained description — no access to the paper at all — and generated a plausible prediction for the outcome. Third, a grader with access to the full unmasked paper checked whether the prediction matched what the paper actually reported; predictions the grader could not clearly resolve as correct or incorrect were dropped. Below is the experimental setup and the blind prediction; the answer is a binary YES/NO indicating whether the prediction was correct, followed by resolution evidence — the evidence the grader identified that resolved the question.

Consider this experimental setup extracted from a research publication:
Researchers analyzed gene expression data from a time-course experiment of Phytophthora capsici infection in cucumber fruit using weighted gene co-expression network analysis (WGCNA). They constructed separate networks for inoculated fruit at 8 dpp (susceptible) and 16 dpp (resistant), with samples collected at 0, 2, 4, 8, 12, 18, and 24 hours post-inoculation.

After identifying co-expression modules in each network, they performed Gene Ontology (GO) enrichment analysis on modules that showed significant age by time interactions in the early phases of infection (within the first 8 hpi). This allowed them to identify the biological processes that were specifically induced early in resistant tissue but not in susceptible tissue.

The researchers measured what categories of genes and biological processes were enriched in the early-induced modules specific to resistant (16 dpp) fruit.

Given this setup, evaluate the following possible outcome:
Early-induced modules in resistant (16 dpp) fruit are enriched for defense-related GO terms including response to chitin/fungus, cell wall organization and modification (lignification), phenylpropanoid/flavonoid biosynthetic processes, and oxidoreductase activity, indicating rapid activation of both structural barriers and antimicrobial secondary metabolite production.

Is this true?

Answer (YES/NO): NO